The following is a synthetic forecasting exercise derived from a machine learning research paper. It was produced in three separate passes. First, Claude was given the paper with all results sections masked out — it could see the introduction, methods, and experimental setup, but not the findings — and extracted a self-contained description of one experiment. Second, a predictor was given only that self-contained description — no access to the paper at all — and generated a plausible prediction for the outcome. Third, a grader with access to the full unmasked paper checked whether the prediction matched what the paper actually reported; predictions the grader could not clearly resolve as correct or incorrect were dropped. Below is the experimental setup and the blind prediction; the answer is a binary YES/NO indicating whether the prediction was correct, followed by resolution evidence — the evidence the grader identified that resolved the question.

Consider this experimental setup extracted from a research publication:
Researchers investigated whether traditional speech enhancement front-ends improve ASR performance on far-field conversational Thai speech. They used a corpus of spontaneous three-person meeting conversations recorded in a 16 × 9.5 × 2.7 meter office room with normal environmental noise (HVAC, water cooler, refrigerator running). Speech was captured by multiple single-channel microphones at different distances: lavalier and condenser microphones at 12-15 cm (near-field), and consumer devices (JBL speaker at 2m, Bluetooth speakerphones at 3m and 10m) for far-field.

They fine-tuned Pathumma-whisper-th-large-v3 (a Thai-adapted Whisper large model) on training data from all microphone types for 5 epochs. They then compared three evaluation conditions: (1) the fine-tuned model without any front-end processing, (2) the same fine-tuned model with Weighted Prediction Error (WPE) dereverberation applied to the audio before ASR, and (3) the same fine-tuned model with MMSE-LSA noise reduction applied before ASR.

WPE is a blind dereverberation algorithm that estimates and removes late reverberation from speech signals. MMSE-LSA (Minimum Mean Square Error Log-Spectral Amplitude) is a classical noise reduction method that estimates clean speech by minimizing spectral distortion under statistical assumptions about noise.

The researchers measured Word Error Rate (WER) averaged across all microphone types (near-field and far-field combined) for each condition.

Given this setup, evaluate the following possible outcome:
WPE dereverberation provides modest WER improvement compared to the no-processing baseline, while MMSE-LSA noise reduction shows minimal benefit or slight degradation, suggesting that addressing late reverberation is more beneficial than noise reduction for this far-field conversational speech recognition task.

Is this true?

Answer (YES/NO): NO